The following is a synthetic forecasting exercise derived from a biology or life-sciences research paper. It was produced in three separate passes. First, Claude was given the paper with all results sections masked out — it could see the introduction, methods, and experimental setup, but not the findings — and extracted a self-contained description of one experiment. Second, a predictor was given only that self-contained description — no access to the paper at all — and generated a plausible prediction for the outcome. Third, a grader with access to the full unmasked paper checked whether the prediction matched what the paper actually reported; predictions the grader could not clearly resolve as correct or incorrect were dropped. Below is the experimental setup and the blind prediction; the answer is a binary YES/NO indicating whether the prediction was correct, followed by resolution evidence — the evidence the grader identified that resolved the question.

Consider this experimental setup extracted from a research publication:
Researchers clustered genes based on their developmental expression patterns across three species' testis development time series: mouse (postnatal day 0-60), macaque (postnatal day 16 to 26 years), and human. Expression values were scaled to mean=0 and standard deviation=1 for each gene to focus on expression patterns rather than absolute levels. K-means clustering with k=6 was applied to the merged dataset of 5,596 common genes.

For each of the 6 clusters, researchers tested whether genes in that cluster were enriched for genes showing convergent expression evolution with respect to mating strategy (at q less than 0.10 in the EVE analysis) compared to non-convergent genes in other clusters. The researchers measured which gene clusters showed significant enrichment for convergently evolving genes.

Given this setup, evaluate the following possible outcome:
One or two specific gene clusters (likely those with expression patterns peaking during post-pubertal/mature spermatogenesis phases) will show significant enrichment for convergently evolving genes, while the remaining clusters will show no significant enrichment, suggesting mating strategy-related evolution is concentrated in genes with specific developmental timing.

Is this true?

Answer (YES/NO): YES